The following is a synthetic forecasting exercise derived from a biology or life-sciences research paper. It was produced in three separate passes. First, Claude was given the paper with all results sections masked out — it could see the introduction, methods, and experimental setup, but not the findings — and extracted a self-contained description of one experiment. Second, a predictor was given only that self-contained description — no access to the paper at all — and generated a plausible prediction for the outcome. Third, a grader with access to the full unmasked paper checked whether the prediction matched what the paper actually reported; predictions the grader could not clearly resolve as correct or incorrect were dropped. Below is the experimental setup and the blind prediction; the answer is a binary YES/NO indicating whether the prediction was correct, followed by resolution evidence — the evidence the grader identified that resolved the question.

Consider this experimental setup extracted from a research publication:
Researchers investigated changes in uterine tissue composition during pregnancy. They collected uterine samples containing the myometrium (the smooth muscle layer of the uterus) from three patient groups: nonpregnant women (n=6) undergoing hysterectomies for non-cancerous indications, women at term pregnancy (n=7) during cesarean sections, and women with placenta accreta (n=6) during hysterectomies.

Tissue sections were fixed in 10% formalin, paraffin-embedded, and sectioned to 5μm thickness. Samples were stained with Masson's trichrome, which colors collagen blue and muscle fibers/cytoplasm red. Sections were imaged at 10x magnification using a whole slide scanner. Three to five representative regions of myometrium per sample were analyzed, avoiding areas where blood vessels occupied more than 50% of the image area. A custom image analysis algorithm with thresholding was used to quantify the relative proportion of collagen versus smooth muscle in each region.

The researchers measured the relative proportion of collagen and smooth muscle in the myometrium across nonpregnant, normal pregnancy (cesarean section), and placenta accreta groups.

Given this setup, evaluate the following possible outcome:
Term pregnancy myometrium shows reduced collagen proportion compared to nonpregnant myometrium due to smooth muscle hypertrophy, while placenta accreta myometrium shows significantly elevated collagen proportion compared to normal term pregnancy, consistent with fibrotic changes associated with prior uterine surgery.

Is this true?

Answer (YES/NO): NO